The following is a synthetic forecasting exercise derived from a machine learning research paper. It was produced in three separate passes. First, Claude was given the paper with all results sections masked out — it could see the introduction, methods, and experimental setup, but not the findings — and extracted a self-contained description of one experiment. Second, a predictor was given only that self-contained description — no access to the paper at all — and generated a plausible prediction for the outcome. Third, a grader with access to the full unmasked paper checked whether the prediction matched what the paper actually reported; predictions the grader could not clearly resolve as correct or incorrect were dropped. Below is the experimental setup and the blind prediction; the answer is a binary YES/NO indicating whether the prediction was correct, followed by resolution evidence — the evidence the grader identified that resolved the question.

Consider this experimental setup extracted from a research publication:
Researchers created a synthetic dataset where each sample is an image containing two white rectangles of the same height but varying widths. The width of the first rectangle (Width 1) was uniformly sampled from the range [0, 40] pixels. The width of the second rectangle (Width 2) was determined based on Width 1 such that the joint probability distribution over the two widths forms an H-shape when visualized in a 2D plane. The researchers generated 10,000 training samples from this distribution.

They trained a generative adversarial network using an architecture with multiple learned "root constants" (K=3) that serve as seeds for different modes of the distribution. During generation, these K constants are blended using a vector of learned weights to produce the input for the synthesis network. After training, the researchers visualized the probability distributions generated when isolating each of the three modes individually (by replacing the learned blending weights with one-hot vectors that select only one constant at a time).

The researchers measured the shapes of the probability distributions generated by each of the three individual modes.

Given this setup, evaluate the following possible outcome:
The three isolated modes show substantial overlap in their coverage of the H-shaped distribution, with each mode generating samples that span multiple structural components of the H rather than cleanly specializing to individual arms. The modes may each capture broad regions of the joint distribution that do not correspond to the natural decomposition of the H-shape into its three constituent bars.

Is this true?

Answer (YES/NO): NO